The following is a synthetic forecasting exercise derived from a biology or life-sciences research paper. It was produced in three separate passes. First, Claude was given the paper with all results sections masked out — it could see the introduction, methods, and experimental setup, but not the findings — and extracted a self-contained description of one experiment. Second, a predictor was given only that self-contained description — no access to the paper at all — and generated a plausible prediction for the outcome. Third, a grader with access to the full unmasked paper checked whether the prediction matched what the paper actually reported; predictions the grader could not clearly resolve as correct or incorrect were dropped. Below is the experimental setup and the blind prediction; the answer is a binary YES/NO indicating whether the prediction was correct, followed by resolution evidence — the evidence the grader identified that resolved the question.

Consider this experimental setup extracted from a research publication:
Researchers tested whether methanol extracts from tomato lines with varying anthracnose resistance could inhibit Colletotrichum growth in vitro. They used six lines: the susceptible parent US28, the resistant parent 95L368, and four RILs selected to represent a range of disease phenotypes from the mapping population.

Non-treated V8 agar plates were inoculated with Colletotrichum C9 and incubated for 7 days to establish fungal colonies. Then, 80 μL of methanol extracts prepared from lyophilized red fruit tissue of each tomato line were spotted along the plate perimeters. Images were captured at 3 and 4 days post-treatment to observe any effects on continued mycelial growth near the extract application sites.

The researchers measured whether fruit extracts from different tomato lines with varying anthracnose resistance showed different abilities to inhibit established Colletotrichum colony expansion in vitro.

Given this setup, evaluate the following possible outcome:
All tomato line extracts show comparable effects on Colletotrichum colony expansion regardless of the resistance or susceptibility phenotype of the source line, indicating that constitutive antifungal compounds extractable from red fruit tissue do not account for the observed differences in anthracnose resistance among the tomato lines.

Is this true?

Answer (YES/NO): NO